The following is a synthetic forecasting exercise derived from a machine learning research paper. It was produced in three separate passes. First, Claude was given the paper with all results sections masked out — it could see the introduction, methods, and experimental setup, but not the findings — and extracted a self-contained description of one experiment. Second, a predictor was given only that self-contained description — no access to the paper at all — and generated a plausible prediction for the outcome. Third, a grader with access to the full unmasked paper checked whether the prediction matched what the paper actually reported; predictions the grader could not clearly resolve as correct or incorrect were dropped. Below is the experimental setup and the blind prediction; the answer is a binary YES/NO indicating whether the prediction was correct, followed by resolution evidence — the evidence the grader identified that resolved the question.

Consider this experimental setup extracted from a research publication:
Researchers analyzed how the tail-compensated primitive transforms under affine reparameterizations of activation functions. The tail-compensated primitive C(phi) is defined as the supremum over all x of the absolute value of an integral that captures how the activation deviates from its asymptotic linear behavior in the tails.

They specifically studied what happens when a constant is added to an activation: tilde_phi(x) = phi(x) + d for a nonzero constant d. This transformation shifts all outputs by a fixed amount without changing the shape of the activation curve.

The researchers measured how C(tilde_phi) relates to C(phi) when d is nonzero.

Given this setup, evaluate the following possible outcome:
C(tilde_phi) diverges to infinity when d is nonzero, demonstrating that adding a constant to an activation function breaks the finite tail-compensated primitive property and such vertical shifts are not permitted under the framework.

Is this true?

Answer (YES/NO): YES